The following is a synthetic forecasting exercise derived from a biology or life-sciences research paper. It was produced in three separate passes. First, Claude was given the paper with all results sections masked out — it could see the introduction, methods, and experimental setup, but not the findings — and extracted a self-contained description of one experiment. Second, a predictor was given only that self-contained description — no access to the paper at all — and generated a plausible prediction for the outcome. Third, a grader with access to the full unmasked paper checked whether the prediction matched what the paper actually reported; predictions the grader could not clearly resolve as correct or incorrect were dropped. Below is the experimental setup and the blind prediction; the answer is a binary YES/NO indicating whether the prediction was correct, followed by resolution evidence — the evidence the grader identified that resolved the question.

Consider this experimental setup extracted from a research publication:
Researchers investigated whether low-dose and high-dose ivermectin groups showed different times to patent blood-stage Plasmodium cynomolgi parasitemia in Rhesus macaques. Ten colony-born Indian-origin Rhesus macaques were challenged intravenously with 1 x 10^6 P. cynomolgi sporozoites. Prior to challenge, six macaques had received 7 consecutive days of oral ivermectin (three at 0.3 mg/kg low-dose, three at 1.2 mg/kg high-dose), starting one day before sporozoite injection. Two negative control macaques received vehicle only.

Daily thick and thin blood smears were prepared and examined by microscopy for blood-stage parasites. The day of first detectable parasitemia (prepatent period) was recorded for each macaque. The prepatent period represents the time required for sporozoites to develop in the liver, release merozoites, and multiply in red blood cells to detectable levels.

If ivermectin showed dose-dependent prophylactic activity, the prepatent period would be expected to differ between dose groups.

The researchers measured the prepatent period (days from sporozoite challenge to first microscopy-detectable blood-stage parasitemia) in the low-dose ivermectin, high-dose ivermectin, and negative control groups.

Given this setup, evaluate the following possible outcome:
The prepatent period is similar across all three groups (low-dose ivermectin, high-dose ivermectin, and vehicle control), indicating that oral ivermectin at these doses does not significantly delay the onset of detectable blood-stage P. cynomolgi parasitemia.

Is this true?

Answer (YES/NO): YES